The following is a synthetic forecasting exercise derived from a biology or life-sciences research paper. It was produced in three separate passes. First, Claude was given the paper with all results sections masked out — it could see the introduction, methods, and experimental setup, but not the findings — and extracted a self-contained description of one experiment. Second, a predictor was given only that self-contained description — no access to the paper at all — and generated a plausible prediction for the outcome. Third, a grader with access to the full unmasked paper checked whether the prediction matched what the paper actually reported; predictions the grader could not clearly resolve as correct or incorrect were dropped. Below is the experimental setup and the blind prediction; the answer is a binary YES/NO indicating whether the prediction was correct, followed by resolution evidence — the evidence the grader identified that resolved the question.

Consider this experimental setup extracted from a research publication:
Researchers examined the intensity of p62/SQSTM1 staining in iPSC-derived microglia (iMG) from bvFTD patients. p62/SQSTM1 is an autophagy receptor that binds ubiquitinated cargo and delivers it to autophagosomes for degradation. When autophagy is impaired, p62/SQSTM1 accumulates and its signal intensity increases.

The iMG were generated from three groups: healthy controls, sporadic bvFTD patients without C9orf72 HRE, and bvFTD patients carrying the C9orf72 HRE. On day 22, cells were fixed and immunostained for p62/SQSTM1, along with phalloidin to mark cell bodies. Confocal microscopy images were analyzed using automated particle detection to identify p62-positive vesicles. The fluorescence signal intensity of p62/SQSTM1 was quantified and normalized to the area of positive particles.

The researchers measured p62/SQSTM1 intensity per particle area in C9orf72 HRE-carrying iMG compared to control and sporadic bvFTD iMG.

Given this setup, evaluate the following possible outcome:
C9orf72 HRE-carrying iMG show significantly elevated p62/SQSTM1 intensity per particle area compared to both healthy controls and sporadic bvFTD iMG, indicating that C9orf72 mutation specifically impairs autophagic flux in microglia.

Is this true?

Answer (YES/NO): NO